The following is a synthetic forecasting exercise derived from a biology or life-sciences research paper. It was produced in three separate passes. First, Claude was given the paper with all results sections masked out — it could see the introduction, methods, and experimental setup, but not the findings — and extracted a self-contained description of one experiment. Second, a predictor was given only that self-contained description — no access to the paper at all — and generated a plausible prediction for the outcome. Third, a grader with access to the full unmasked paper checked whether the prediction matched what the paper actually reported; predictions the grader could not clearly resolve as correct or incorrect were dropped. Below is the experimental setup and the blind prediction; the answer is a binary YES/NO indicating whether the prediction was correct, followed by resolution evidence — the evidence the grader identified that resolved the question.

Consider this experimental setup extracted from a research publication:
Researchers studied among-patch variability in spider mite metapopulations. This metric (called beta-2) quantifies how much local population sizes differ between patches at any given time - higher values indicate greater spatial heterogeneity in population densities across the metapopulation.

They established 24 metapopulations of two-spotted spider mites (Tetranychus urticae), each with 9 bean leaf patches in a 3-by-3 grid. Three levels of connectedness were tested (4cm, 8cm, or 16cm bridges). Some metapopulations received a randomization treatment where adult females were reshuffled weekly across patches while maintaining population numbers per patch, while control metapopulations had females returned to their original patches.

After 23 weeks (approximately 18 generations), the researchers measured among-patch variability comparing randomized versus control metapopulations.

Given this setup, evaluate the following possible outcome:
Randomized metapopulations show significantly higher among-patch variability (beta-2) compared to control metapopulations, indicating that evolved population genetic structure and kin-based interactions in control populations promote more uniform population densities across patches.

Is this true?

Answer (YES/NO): NO